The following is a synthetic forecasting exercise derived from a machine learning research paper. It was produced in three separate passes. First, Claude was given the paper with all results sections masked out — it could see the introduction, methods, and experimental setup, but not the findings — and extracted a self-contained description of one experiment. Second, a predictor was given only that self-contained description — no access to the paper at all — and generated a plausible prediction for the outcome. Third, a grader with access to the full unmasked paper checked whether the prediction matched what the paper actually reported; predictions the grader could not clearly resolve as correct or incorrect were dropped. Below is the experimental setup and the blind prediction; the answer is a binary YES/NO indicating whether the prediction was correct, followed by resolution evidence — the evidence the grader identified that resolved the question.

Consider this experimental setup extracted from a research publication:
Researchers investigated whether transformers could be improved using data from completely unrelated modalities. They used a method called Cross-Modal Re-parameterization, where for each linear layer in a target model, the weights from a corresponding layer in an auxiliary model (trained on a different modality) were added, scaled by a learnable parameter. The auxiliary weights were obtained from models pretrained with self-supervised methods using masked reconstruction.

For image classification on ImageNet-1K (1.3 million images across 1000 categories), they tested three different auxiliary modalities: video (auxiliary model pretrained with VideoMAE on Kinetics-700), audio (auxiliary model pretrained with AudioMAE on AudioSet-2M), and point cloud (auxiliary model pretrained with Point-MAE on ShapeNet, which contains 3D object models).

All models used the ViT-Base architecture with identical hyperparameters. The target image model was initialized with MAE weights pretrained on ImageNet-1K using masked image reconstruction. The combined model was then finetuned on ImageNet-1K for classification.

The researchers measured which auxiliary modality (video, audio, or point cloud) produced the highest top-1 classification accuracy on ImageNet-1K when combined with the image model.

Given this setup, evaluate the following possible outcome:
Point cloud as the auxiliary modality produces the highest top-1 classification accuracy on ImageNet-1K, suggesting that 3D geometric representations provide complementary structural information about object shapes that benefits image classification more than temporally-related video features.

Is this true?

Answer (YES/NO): YES